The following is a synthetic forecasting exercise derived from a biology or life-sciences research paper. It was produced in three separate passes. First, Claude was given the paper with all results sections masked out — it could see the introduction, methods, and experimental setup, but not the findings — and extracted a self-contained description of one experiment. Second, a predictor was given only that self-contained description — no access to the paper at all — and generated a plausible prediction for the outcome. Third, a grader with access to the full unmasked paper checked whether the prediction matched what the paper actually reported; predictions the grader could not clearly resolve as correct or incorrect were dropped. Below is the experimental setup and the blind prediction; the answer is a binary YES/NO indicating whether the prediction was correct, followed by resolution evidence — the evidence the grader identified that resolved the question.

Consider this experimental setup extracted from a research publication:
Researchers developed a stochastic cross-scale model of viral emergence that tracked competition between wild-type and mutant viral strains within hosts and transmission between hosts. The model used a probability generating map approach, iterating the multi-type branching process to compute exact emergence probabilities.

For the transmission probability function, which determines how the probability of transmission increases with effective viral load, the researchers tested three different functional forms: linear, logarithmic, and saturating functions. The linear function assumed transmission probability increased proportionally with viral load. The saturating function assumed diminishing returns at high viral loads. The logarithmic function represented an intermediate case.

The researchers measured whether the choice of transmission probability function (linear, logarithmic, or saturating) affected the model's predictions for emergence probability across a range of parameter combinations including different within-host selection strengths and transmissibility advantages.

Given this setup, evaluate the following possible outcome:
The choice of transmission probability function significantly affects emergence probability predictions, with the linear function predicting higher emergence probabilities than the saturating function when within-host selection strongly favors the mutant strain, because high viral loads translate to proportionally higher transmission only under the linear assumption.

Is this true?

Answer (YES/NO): NO